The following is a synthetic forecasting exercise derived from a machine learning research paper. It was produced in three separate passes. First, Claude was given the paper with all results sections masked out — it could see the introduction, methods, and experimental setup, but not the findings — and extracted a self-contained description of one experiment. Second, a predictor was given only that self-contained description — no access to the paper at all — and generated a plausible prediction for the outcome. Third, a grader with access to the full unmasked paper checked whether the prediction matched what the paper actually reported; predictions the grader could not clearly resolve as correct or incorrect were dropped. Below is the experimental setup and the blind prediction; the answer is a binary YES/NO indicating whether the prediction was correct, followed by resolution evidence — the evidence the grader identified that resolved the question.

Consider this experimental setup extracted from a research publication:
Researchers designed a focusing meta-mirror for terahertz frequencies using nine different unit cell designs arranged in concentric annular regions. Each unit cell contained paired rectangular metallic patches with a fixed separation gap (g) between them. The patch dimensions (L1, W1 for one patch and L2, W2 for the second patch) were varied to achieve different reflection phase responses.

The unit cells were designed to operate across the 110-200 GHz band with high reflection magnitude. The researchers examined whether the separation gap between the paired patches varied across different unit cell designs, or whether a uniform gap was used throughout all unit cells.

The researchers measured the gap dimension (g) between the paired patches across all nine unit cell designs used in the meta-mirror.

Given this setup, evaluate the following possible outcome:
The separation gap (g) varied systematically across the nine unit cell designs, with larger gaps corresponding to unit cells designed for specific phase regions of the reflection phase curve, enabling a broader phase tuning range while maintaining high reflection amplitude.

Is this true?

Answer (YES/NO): NO